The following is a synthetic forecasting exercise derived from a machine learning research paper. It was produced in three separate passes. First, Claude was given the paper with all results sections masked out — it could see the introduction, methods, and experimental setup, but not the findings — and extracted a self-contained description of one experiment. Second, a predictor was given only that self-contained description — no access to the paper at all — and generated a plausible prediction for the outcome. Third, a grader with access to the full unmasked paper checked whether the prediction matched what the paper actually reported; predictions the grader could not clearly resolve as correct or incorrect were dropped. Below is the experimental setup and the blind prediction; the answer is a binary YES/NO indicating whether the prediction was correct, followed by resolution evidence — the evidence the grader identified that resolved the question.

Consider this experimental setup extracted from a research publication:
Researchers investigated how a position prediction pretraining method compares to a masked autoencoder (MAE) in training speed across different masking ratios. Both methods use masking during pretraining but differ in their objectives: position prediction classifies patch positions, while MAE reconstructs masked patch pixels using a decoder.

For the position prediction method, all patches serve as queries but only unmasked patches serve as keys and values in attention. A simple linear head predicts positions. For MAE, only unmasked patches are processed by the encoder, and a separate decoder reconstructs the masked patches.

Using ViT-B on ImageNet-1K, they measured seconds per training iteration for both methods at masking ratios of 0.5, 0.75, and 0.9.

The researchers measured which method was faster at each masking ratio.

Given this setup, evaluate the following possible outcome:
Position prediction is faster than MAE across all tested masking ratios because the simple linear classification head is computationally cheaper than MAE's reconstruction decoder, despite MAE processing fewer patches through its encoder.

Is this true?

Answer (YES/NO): NO